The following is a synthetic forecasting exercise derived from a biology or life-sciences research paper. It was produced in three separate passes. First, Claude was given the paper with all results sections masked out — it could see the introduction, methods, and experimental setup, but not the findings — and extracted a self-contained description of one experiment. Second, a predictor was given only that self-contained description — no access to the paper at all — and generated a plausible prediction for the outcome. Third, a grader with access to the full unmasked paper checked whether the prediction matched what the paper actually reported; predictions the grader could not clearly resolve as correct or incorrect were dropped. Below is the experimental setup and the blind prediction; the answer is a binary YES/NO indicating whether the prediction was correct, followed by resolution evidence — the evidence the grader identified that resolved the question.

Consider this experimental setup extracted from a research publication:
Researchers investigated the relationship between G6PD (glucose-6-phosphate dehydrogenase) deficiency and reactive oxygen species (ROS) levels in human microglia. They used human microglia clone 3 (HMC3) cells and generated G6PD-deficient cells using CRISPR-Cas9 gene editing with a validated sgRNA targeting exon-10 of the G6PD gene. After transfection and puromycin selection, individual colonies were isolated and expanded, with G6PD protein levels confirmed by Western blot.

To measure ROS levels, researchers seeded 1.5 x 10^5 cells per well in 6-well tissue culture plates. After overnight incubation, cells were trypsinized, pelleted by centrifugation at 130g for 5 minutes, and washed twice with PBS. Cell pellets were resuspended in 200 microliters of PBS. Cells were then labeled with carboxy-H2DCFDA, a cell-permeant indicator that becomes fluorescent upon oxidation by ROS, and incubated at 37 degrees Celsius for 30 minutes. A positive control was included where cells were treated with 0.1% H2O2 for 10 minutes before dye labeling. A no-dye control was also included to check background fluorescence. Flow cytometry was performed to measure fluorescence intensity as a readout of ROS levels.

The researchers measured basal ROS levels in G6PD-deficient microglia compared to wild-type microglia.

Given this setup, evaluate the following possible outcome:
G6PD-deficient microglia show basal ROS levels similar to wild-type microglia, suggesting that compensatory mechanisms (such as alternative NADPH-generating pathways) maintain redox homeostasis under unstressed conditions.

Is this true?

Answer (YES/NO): NO